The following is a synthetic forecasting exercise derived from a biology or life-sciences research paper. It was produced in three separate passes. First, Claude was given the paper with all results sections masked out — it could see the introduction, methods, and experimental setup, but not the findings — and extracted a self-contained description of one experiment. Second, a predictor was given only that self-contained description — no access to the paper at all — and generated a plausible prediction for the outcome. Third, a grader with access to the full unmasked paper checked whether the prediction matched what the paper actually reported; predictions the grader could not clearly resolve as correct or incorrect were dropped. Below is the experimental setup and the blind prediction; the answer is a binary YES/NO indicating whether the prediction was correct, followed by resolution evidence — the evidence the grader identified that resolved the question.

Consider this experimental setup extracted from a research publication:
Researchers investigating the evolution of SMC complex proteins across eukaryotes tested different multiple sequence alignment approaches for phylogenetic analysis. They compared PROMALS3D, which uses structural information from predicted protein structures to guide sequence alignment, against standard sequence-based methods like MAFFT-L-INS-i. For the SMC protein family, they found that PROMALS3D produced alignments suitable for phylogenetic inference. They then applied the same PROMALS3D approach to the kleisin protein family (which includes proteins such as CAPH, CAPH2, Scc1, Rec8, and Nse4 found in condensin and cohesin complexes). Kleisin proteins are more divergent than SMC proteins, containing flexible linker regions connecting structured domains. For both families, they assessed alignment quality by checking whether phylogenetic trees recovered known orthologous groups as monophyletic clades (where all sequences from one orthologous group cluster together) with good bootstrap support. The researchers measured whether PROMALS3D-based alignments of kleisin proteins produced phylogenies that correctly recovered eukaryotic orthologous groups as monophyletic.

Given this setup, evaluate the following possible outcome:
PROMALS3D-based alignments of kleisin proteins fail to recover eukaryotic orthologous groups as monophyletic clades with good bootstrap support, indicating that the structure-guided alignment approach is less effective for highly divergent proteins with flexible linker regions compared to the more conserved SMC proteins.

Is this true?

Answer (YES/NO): YES